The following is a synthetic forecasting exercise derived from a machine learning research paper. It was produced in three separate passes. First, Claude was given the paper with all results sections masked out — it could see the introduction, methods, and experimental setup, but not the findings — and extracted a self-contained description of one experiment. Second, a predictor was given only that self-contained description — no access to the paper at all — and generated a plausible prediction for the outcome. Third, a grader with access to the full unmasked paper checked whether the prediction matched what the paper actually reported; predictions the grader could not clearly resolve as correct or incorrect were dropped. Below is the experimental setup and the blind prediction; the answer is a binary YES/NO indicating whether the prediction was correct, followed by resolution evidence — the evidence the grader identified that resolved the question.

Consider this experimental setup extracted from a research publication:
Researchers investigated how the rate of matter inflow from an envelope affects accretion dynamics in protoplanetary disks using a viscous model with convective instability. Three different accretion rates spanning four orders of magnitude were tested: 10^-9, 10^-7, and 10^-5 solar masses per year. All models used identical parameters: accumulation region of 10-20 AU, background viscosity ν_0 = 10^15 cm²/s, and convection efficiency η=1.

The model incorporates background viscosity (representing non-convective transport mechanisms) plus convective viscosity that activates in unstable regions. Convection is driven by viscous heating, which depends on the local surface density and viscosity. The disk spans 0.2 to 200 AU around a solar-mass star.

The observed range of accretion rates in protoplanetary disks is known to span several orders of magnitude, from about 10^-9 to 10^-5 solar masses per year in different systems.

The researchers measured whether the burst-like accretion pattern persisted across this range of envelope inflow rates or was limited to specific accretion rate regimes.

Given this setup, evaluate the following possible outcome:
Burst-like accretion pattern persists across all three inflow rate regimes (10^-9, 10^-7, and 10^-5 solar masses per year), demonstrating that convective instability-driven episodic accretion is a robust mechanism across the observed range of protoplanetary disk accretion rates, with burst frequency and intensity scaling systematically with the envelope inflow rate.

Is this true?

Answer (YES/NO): NO